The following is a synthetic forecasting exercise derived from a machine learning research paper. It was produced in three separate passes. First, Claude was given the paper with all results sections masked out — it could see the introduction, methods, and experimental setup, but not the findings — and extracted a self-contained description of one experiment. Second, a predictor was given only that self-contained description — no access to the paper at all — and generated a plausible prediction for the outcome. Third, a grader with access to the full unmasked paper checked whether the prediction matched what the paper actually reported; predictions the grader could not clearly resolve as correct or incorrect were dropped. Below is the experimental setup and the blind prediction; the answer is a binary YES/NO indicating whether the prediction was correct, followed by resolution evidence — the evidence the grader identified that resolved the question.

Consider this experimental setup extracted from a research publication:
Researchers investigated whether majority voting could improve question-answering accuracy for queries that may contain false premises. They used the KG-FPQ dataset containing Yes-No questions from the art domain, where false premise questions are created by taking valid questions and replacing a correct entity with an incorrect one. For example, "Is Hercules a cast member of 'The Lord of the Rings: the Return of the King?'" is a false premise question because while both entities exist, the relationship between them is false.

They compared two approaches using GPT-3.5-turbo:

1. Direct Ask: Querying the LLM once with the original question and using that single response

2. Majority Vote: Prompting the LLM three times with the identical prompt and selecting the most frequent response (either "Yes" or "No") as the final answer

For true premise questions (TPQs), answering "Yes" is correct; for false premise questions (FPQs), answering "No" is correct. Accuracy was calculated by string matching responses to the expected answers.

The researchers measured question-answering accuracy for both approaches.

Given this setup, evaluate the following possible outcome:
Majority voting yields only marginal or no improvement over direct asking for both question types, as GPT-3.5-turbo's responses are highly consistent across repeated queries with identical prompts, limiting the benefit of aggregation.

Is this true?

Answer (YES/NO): NO